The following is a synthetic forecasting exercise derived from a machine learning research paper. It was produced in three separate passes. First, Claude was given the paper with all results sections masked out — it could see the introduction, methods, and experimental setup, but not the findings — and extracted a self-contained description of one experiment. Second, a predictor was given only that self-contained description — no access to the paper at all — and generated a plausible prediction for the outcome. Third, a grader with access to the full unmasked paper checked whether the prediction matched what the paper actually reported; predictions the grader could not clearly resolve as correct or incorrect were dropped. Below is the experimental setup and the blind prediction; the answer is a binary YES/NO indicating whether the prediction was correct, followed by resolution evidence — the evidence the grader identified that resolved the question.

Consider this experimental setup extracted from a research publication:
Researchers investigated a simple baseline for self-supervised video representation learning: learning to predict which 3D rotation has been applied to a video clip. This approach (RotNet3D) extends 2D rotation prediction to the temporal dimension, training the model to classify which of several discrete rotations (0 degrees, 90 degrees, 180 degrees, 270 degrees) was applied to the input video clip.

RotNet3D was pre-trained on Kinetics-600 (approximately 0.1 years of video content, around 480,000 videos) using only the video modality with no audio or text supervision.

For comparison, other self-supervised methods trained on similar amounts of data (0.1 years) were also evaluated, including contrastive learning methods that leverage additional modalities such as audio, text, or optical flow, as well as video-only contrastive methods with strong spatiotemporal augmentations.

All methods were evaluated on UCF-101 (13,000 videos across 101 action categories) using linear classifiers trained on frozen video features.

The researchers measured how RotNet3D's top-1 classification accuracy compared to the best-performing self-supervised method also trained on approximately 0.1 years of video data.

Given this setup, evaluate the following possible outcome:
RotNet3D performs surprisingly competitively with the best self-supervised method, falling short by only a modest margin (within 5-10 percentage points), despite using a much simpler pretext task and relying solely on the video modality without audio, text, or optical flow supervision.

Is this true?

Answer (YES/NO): NO